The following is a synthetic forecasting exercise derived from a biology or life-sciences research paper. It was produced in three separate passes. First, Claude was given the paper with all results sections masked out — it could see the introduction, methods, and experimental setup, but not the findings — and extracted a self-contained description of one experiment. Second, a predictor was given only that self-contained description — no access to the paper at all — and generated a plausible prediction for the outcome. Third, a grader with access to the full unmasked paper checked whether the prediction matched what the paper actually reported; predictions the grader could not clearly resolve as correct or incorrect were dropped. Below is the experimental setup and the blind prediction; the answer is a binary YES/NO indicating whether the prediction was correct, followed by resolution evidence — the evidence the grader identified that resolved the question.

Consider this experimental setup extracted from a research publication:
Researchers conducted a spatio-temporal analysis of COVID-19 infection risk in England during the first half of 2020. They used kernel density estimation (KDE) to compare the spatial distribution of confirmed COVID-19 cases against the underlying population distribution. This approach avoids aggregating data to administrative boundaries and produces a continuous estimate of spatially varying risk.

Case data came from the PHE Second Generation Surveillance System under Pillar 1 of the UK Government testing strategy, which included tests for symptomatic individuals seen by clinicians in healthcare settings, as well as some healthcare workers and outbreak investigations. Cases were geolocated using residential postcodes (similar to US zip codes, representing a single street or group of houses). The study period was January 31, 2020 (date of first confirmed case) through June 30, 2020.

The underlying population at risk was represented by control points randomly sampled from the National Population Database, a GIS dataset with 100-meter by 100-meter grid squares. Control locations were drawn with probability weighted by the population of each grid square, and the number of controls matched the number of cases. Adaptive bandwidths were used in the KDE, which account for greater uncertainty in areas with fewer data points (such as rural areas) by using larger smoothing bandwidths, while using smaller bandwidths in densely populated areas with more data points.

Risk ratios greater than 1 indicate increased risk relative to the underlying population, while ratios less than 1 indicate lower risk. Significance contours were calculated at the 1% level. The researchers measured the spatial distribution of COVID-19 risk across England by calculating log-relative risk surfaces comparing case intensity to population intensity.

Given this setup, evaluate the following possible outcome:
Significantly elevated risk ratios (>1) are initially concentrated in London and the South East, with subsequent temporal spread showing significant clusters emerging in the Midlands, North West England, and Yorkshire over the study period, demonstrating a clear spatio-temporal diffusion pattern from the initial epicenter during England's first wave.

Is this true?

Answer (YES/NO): NO